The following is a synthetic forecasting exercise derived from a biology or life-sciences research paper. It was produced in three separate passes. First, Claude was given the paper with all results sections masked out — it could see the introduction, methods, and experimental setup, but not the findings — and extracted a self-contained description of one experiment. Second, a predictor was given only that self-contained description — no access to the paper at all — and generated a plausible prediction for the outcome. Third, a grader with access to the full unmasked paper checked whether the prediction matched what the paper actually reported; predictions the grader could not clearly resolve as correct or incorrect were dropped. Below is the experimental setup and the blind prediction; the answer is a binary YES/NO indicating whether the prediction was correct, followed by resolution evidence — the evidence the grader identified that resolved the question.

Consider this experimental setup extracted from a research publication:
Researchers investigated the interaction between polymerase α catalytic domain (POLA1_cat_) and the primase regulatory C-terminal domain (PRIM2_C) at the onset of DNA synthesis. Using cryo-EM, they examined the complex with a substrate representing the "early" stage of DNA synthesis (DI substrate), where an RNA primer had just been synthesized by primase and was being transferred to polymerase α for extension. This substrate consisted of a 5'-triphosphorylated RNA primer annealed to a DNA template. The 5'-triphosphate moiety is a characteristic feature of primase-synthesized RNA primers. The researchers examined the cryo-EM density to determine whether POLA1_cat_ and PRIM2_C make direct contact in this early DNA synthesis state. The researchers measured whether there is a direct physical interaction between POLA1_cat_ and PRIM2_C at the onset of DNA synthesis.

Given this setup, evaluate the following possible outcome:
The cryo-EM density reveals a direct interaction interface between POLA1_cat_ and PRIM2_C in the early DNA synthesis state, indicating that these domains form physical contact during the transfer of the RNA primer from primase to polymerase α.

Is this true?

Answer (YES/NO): YES